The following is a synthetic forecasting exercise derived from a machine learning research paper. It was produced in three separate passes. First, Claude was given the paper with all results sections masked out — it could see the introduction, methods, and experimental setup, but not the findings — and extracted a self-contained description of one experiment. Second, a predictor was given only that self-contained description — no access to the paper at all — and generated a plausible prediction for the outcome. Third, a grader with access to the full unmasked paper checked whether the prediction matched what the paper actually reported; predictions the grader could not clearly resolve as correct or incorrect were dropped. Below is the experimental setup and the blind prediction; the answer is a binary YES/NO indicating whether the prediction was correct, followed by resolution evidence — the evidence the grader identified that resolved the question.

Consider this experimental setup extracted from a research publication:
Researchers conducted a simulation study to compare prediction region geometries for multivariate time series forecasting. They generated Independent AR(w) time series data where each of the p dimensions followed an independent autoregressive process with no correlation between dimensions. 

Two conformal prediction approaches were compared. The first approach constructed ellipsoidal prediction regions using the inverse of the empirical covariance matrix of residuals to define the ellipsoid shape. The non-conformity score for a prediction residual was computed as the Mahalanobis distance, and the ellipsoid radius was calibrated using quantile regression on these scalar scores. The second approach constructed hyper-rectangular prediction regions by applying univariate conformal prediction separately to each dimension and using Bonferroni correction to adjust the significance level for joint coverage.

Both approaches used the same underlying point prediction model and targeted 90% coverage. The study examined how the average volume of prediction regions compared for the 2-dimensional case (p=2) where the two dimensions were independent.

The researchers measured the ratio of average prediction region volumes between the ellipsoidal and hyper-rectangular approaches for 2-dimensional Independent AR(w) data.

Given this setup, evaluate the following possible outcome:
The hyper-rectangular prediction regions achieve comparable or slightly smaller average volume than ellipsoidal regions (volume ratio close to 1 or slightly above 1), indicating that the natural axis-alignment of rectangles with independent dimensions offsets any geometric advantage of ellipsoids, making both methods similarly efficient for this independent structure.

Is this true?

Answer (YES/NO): NO